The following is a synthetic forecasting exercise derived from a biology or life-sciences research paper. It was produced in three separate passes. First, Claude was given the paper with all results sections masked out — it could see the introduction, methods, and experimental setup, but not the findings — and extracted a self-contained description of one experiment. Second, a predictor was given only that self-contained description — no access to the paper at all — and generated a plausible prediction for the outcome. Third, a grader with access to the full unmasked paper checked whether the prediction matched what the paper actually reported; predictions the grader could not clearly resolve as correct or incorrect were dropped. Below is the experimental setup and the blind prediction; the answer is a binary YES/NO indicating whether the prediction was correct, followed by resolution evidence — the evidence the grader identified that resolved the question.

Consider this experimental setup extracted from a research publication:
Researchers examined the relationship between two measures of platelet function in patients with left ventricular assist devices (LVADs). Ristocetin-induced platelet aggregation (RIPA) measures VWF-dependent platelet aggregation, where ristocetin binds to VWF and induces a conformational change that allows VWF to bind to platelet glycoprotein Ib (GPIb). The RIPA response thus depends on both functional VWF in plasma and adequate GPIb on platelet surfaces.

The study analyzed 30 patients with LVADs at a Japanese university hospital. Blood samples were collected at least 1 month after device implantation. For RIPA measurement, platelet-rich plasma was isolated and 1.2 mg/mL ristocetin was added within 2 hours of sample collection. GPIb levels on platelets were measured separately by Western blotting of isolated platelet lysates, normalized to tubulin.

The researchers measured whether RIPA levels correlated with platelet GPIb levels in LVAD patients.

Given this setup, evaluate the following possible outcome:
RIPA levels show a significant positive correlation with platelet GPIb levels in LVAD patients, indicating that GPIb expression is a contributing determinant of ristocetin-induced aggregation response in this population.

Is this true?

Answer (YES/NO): NO